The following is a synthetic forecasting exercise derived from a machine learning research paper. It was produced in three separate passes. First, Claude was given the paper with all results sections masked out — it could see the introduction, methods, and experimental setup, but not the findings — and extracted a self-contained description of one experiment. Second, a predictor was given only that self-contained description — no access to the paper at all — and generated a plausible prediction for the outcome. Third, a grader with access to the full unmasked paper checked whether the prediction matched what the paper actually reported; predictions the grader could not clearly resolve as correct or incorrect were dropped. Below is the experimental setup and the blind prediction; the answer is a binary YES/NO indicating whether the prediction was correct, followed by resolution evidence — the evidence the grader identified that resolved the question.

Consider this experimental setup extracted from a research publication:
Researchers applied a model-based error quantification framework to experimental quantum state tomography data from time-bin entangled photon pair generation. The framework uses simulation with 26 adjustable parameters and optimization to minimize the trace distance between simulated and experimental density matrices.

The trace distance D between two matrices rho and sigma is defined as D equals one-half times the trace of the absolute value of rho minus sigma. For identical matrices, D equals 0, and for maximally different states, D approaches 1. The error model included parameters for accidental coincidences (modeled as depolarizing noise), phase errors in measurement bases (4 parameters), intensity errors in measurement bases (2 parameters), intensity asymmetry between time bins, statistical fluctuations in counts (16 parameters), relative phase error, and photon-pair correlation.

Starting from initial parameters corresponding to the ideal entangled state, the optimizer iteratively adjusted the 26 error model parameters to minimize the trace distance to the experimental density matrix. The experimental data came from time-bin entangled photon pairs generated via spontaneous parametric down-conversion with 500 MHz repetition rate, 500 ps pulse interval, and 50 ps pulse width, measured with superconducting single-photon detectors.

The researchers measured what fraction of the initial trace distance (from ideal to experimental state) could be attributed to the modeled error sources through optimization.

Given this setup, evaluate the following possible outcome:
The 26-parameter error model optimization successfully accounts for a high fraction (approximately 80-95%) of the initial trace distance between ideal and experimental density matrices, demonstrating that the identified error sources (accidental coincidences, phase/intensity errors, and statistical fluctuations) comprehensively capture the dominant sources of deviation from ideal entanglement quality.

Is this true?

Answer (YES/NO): YES